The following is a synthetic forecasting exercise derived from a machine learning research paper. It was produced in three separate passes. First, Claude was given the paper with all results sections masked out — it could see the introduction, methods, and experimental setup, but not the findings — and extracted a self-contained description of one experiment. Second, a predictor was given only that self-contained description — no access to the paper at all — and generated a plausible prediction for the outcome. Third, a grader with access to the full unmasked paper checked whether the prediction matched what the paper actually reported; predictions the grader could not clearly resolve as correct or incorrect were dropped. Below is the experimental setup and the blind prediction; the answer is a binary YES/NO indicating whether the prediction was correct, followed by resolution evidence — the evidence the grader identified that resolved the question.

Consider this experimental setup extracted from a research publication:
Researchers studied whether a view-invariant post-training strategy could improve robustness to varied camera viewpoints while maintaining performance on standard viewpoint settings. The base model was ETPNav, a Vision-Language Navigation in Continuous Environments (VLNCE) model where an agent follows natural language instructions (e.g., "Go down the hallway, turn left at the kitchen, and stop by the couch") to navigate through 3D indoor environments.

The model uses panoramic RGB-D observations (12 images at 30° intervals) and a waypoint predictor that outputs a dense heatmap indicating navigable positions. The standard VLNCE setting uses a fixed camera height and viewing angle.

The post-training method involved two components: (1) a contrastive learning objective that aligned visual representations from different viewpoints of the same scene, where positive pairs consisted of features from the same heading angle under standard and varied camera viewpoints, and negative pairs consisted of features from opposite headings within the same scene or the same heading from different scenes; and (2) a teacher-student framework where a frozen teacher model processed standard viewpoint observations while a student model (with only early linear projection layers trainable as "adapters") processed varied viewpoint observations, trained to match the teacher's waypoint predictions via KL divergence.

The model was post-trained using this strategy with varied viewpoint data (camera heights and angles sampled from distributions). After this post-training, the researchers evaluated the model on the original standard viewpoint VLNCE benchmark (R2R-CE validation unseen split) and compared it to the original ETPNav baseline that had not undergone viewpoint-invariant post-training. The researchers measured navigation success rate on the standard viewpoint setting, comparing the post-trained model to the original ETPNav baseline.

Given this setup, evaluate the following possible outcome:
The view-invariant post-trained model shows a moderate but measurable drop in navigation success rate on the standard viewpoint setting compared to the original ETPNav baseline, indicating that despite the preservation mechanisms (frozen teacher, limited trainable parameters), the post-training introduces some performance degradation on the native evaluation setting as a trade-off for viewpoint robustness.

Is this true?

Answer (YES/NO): NO